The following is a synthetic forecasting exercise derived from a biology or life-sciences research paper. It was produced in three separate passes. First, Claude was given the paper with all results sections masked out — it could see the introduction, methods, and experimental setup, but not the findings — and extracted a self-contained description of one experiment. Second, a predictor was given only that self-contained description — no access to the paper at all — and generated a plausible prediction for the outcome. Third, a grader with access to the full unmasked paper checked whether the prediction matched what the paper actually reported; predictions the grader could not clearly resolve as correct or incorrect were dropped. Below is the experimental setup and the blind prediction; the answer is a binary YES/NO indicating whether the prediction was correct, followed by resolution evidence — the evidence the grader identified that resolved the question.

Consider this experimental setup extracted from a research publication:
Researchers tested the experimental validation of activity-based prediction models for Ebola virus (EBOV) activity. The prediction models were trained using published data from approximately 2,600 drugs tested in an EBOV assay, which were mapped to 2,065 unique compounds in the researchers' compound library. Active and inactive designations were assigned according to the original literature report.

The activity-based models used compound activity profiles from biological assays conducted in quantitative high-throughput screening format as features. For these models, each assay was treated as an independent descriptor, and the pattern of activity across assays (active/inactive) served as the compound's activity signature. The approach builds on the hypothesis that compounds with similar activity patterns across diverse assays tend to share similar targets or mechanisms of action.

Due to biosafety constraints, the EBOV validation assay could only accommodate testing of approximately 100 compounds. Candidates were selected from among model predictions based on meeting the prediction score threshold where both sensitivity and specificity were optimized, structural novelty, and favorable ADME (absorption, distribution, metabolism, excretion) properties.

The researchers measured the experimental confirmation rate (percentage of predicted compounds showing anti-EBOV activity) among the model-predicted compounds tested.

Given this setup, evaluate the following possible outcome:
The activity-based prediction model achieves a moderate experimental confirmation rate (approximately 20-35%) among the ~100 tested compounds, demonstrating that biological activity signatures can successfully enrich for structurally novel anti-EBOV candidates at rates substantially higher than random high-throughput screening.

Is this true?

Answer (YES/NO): NO